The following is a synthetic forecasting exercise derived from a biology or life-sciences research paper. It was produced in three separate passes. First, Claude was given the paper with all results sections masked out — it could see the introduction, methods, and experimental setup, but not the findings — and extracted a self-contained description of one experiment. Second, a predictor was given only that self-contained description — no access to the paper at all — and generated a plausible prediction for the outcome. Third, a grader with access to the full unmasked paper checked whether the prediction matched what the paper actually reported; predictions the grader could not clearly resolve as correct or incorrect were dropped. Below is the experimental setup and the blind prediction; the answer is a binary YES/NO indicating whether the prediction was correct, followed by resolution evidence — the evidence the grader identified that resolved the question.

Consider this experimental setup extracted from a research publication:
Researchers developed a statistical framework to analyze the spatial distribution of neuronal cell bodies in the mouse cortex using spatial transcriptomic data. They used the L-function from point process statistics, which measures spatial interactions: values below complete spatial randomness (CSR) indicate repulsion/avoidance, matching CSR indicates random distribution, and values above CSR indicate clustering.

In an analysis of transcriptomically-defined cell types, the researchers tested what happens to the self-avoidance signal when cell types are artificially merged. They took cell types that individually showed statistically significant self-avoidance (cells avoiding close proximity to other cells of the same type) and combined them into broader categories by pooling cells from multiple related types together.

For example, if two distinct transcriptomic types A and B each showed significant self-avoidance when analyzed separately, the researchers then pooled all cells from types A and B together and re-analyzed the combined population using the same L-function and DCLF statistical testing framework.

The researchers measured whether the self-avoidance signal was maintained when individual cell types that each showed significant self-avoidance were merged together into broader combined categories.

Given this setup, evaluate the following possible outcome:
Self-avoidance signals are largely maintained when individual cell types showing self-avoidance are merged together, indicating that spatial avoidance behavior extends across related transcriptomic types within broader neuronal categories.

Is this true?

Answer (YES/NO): NO